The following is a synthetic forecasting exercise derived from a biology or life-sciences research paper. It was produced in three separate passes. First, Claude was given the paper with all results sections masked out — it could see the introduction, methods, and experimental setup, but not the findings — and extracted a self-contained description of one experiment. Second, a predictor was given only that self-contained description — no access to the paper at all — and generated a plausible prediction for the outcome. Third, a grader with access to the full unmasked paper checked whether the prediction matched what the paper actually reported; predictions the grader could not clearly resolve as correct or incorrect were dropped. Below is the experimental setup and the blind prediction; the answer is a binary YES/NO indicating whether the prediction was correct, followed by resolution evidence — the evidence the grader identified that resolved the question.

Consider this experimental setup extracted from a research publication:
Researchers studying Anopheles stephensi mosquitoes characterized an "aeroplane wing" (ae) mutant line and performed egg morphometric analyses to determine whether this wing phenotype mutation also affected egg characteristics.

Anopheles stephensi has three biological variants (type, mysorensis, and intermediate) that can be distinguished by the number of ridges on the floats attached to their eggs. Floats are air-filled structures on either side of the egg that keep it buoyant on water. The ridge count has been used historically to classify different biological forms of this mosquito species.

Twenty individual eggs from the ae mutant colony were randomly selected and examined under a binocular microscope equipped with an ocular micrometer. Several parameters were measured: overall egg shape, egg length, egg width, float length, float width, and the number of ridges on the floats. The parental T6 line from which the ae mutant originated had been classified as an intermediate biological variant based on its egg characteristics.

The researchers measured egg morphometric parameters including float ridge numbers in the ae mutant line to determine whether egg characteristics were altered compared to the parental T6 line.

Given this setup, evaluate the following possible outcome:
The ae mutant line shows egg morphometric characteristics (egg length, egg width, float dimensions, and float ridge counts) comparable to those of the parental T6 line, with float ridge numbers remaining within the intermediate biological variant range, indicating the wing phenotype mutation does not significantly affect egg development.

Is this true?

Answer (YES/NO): YES